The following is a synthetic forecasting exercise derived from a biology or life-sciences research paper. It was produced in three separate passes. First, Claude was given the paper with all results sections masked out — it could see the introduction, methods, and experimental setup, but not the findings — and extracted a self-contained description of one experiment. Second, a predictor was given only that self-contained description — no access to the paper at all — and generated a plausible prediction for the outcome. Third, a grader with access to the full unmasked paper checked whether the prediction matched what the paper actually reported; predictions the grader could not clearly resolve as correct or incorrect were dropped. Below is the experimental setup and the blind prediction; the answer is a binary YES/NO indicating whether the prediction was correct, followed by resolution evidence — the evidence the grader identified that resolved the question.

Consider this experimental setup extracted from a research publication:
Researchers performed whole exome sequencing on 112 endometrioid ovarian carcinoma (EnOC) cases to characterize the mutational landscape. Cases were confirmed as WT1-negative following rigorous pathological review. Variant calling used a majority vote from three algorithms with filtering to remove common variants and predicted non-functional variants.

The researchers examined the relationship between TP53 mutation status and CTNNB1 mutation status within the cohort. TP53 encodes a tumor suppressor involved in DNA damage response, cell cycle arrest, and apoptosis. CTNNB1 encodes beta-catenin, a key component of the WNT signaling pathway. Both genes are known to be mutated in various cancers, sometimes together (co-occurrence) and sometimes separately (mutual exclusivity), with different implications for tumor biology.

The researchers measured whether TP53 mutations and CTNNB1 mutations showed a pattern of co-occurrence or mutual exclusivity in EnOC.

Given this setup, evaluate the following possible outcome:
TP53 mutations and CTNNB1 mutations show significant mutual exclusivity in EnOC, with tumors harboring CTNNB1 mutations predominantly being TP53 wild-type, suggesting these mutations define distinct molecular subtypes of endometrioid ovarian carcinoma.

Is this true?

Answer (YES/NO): YES